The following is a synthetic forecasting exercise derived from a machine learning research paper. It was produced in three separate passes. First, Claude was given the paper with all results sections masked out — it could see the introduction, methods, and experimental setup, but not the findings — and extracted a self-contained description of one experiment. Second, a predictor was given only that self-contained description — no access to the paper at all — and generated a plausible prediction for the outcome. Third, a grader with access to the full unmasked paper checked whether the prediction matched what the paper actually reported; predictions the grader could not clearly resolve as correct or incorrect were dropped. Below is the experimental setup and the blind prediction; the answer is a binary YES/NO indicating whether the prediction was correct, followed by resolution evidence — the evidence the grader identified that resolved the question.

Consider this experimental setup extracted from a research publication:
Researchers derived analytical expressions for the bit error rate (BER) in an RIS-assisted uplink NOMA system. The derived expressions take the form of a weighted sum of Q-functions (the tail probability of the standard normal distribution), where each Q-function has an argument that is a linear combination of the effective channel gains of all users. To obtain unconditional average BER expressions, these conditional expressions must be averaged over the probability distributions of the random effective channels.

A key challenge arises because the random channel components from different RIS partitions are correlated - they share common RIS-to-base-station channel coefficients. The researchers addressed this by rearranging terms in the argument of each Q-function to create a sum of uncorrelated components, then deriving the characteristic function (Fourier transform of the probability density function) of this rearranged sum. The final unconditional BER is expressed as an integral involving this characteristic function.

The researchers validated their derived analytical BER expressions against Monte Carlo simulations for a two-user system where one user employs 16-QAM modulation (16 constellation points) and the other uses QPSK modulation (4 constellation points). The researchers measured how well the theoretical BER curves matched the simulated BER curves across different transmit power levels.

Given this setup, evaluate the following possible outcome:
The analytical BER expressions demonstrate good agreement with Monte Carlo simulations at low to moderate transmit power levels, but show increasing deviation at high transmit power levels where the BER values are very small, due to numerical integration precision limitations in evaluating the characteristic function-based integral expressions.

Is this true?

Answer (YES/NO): NO